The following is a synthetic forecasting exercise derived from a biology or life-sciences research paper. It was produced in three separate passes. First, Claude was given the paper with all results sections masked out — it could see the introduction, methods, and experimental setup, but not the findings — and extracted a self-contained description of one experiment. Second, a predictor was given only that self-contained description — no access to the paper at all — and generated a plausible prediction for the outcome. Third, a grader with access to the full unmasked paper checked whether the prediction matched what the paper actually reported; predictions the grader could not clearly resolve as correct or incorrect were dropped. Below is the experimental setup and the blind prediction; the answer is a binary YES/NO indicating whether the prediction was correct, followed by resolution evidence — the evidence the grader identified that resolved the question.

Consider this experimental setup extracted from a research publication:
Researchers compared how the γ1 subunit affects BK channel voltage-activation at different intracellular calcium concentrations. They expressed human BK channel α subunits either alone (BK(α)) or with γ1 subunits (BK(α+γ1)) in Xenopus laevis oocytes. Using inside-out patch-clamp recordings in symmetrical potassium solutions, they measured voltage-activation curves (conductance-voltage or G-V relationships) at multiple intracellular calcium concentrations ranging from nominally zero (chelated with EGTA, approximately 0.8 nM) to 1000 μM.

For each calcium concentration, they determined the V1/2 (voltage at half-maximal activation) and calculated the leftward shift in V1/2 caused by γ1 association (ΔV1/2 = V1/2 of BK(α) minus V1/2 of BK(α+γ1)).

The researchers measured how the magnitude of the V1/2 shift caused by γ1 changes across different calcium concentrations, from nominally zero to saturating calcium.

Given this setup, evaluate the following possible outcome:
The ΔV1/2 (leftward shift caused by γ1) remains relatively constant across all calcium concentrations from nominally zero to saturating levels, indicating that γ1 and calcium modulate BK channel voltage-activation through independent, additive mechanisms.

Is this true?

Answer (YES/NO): YES